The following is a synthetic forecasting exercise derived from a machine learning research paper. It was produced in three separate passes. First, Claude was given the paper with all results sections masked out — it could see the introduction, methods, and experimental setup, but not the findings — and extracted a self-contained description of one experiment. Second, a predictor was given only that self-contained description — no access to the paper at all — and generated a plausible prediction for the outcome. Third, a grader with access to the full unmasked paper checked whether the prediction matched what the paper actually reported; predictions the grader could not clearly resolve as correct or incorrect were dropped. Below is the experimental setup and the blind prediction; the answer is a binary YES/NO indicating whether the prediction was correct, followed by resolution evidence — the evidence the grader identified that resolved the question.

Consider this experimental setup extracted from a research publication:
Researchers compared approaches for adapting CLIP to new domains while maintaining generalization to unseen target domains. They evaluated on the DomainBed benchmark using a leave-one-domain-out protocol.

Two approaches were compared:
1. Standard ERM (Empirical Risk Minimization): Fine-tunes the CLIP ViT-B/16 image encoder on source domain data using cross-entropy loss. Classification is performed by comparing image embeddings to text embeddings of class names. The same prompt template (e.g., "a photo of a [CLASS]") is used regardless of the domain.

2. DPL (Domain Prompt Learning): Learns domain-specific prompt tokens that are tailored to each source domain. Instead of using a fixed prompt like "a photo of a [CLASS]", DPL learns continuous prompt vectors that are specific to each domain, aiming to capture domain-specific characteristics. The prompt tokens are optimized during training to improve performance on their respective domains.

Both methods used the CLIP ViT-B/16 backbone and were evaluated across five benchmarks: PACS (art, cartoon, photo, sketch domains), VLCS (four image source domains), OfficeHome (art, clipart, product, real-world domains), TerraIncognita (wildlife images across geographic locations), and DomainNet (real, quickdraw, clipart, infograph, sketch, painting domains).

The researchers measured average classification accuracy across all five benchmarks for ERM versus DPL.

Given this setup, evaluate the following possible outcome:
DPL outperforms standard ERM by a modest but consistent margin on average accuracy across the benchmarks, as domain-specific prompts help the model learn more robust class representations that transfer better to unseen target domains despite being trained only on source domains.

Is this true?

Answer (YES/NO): NO